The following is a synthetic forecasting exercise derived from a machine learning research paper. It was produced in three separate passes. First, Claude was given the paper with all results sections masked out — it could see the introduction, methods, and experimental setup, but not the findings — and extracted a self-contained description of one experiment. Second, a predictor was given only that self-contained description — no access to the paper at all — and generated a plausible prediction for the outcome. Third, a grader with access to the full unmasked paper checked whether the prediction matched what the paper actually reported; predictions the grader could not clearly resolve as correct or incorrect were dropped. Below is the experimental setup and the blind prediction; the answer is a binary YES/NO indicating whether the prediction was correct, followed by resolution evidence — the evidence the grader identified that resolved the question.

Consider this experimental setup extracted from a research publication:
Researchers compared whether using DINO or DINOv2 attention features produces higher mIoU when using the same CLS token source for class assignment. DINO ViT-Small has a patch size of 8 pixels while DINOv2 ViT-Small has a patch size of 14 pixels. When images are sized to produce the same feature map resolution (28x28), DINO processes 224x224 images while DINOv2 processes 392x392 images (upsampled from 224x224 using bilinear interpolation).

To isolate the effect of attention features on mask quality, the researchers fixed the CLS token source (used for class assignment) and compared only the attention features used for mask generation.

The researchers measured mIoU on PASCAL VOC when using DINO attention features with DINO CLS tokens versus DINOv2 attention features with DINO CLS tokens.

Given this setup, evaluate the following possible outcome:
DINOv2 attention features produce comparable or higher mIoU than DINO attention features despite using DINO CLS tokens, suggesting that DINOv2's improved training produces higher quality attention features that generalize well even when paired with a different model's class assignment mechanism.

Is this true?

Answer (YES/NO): NO